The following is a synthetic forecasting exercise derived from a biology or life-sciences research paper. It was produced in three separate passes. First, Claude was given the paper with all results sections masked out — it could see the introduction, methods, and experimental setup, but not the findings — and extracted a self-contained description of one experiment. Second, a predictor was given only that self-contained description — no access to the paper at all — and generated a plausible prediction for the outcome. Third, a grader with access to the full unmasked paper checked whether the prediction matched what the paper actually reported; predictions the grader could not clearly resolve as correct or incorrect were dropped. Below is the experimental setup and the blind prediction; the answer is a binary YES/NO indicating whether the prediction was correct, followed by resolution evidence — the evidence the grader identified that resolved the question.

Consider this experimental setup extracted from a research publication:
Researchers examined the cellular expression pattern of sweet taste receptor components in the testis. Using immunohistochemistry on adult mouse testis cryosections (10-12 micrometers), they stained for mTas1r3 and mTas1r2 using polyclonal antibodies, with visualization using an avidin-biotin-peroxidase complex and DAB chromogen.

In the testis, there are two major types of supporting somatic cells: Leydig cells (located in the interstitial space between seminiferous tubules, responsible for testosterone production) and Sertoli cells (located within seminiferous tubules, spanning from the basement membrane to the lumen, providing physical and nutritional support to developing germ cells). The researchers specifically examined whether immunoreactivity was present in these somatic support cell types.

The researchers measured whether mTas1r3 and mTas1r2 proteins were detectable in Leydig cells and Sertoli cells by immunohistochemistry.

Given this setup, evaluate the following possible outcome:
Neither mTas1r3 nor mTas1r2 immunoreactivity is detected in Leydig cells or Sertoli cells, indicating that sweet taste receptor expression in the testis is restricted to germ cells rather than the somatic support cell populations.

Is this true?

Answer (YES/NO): NO